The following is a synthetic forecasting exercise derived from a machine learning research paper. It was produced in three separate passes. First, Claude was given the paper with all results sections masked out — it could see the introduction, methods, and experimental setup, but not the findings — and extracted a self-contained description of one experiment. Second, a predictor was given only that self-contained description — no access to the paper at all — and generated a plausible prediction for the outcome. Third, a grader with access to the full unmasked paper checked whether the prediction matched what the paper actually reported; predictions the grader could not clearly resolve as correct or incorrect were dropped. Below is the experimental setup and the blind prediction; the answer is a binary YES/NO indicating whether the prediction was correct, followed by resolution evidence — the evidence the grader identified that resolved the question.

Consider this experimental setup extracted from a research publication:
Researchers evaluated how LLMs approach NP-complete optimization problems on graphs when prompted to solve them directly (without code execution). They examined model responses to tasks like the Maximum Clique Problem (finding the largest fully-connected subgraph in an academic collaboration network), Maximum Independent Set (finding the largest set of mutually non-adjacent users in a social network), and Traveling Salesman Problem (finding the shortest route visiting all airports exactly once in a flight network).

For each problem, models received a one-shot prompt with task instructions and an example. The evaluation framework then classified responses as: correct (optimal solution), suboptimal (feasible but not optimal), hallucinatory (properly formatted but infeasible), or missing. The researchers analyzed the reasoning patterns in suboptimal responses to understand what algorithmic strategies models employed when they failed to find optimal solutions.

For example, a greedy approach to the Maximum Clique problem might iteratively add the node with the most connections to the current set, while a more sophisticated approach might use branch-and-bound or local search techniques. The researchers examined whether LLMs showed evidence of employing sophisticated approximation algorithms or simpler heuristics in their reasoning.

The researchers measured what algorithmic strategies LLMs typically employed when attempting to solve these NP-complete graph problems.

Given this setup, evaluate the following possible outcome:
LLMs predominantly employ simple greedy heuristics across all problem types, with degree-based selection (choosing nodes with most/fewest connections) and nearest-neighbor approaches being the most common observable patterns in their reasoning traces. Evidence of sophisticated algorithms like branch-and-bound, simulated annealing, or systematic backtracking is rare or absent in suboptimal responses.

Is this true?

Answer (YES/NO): NO